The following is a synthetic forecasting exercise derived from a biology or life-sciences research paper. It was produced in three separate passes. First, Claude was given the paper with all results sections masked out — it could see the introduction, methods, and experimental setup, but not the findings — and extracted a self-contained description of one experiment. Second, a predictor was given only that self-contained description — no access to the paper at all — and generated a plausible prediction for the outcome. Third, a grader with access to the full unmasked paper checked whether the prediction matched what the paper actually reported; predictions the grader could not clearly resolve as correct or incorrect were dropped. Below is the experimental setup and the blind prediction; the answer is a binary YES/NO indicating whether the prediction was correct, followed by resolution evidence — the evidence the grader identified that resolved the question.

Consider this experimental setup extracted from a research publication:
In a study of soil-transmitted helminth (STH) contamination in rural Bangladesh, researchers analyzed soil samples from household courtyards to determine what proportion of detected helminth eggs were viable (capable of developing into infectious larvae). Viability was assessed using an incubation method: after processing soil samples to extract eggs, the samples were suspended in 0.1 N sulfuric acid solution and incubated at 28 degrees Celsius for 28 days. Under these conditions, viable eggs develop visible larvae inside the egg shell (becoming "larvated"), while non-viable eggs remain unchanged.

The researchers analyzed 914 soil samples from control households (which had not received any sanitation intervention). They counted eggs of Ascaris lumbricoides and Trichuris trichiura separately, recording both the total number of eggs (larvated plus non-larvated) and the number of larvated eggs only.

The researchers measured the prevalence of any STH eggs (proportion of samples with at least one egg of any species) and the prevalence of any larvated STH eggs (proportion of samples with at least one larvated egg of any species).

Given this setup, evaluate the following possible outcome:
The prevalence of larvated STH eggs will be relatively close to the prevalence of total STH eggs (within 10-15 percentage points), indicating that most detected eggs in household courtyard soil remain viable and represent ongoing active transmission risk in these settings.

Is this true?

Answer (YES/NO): YES